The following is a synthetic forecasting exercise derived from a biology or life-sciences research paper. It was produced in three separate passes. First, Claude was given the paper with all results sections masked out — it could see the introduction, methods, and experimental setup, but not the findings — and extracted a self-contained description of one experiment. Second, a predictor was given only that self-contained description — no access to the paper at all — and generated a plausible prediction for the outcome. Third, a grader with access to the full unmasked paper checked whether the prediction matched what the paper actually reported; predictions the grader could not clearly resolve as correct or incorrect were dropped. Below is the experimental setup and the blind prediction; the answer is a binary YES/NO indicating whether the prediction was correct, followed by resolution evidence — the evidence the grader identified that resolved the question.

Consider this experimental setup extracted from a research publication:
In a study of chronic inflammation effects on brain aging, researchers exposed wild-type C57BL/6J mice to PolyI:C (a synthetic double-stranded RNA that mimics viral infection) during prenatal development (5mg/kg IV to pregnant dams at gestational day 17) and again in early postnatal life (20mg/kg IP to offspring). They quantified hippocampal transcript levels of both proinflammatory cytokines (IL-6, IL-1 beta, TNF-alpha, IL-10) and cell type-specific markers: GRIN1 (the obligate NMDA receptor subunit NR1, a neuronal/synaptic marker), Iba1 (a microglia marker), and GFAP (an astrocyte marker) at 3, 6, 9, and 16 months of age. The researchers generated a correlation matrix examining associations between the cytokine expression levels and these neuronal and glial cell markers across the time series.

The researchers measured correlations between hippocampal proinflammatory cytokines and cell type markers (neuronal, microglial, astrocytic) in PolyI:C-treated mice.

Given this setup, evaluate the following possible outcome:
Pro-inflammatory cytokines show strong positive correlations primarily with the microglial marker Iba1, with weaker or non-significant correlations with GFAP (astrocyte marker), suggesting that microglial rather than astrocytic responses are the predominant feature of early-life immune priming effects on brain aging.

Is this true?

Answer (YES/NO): NO